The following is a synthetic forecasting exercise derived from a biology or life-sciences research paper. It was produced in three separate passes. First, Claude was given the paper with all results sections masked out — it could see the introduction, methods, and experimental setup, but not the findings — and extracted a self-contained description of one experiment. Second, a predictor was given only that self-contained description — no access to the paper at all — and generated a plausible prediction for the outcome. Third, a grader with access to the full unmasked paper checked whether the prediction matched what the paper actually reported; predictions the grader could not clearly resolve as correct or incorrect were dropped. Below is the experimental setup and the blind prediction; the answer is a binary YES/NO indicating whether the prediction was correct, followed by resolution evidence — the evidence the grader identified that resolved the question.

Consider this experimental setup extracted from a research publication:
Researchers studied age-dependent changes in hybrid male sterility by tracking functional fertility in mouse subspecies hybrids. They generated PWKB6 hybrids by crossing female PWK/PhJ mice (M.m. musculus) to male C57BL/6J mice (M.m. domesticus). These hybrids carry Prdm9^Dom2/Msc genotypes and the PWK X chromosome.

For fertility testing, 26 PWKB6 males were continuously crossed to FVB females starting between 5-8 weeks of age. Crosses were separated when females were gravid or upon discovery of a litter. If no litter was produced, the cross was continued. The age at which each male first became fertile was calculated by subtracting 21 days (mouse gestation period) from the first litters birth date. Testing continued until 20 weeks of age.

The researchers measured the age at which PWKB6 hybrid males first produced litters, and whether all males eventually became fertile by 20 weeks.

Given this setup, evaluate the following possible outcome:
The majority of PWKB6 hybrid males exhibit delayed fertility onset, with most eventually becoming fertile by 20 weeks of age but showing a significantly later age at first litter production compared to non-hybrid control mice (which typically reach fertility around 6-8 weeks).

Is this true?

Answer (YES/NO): NO